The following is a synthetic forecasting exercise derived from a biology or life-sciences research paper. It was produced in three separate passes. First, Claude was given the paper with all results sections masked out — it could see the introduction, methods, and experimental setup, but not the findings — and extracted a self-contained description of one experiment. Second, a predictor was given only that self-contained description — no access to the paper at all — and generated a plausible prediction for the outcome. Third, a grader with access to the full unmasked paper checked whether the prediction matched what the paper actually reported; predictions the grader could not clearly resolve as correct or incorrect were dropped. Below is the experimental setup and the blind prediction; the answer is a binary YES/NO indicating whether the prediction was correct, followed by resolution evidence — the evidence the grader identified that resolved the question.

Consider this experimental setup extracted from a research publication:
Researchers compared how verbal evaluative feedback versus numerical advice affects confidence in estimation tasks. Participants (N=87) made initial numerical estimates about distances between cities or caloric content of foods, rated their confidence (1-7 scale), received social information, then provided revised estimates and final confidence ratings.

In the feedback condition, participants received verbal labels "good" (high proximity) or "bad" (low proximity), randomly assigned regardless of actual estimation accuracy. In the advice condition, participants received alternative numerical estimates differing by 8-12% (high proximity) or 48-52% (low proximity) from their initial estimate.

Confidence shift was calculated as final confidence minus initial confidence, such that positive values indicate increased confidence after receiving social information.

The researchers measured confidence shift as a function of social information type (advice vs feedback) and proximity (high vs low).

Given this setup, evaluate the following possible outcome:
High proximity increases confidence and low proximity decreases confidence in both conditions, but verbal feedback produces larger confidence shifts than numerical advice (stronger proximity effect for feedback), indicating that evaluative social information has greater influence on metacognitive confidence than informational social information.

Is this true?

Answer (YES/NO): NO